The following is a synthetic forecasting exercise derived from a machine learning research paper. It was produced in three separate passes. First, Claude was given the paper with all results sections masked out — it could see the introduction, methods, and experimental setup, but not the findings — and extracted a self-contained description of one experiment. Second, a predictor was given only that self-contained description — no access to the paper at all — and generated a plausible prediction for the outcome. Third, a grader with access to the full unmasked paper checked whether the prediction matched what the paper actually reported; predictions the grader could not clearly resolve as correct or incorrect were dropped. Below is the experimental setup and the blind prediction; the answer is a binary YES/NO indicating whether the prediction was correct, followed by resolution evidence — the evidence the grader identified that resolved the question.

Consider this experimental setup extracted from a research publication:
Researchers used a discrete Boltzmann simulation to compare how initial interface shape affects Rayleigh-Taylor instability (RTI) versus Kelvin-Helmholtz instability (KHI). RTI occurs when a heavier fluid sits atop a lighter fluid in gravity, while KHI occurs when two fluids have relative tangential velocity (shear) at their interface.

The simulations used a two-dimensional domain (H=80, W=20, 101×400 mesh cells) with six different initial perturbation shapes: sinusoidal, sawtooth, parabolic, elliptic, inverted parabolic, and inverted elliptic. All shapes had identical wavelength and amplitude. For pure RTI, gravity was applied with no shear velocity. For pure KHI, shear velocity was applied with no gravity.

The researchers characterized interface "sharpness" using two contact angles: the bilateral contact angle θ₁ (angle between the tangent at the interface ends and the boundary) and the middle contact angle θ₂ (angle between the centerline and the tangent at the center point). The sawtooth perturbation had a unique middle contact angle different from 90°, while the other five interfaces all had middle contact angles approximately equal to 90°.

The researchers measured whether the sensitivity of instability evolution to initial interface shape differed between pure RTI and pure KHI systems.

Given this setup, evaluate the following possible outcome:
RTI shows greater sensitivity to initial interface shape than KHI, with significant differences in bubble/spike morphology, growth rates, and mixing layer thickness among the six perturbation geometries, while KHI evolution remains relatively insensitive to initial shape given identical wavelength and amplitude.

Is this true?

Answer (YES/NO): YES